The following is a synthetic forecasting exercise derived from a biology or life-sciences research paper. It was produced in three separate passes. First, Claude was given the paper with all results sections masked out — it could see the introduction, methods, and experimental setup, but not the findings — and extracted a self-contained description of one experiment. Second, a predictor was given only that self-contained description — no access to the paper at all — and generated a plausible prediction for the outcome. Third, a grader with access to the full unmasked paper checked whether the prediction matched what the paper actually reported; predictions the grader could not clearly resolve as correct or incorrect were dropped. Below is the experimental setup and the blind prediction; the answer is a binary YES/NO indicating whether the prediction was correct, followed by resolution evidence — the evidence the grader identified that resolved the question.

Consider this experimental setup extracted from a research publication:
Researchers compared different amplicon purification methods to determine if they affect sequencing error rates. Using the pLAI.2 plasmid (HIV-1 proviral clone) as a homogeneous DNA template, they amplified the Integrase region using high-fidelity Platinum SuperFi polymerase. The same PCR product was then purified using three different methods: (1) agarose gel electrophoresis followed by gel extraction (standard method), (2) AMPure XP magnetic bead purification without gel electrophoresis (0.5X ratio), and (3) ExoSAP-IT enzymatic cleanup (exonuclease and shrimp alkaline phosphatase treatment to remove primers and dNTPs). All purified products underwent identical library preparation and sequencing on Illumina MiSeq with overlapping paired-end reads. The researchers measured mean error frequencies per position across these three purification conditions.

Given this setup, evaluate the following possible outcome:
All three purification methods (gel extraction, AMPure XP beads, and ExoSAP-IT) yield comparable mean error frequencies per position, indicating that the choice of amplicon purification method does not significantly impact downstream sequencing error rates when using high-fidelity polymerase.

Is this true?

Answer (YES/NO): NO